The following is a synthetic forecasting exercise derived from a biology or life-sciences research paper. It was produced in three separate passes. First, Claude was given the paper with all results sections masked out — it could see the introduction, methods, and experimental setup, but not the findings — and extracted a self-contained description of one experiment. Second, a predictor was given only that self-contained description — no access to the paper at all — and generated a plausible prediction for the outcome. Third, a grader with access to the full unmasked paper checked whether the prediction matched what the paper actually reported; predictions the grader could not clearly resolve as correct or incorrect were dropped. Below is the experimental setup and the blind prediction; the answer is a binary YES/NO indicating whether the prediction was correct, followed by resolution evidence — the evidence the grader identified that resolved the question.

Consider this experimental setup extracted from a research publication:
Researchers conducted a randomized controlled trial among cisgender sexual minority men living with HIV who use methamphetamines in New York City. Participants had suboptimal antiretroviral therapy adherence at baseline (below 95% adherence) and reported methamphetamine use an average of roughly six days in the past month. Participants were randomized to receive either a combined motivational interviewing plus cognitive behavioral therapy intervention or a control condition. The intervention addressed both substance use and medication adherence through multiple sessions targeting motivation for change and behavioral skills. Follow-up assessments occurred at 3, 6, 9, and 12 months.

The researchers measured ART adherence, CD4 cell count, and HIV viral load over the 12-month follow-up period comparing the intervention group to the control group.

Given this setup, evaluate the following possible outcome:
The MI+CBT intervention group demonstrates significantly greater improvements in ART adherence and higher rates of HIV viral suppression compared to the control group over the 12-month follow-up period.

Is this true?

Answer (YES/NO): NO